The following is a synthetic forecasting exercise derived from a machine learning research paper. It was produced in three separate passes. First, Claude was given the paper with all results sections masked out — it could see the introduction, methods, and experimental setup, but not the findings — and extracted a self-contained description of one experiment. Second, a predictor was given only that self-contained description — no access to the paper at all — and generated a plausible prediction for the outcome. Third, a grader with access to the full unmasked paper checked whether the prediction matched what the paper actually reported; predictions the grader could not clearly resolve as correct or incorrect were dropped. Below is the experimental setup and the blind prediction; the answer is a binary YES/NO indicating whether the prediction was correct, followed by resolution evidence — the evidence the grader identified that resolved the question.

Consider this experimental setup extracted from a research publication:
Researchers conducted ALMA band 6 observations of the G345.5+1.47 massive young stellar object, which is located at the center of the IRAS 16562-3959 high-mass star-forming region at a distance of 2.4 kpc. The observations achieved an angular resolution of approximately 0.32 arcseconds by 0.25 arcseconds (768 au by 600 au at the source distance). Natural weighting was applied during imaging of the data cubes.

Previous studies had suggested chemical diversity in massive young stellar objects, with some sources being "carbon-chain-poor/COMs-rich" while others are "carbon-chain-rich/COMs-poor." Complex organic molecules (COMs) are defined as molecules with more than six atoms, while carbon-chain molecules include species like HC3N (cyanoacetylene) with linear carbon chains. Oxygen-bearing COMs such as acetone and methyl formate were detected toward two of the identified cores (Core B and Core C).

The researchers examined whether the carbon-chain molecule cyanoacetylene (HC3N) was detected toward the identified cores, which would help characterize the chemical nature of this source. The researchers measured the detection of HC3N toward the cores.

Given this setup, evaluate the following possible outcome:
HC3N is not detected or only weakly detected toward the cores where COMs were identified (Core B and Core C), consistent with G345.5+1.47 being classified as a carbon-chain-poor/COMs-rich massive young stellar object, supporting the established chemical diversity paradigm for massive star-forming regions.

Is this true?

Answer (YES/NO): NO